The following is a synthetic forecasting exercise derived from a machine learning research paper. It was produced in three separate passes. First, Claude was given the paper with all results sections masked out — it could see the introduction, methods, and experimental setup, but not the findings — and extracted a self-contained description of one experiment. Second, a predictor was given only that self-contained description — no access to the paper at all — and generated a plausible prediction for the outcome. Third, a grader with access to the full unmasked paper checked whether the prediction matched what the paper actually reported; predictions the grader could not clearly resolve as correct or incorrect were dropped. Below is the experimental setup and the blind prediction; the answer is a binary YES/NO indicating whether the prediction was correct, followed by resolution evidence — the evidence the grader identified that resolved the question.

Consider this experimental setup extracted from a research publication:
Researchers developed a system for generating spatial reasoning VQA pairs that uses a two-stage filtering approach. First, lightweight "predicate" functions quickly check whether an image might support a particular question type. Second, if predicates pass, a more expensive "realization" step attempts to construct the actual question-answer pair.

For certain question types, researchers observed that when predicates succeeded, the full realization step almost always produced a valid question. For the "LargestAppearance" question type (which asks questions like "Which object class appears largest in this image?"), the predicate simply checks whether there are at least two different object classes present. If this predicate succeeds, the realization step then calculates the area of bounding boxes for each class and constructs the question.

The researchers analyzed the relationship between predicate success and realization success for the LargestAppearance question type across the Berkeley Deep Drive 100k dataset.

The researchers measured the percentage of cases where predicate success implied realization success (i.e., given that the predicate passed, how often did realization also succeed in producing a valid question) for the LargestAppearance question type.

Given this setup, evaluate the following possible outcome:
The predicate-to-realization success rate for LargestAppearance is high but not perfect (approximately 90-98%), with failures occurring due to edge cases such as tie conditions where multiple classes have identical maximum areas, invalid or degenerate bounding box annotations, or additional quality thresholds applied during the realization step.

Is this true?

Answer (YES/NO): NO